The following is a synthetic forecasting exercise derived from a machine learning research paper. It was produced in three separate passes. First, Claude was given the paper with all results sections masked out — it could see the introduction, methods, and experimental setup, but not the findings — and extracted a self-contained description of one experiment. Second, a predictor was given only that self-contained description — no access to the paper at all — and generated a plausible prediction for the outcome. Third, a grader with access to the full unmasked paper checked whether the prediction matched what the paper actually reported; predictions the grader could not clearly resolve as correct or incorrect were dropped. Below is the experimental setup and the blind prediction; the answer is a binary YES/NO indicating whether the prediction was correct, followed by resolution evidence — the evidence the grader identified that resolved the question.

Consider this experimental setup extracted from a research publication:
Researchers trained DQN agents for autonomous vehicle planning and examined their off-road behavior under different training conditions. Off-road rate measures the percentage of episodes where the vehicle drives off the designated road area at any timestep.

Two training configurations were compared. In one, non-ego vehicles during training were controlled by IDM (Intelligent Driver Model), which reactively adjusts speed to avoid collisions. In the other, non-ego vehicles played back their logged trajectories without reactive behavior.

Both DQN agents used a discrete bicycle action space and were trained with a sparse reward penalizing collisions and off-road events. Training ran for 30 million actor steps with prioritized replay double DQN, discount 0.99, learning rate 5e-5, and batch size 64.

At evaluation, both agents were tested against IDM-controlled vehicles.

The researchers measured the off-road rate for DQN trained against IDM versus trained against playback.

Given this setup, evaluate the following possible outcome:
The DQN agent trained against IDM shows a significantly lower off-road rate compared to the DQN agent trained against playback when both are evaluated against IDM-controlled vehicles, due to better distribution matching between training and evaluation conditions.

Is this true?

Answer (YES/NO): NO